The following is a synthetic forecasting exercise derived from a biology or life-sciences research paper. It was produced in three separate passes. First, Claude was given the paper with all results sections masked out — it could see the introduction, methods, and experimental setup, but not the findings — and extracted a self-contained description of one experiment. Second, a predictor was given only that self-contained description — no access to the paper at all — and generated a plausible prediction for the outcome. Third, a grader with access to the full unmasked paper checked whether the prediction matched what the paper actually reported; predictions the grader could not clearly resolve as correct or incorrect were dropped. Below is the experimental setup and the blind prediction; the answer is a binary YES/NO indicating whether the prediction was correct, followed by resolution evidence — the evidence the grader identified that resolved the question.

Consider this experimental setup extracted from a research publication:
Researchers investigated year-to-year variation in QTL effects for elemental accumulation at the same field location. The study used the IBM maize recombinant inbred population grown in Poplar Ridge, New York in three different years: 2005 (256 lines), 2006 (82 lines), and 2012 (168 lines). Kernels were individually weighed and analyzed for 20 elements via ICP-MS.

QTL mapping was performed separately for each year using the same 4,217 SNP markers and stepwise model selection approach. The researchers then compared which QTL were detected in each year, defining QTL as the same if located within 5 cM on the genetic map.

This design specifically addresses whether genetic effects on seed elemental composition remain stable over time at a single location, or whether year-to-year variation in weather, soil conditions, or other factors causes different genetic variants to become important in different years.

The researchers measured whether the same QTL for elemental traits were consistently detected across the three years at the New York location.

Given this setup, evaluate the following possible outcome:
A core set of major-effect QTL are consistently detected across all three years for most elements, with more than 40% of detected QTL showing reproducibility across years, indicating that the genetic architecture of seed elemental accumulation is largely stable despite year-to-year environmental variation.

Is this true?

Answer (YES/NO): NO